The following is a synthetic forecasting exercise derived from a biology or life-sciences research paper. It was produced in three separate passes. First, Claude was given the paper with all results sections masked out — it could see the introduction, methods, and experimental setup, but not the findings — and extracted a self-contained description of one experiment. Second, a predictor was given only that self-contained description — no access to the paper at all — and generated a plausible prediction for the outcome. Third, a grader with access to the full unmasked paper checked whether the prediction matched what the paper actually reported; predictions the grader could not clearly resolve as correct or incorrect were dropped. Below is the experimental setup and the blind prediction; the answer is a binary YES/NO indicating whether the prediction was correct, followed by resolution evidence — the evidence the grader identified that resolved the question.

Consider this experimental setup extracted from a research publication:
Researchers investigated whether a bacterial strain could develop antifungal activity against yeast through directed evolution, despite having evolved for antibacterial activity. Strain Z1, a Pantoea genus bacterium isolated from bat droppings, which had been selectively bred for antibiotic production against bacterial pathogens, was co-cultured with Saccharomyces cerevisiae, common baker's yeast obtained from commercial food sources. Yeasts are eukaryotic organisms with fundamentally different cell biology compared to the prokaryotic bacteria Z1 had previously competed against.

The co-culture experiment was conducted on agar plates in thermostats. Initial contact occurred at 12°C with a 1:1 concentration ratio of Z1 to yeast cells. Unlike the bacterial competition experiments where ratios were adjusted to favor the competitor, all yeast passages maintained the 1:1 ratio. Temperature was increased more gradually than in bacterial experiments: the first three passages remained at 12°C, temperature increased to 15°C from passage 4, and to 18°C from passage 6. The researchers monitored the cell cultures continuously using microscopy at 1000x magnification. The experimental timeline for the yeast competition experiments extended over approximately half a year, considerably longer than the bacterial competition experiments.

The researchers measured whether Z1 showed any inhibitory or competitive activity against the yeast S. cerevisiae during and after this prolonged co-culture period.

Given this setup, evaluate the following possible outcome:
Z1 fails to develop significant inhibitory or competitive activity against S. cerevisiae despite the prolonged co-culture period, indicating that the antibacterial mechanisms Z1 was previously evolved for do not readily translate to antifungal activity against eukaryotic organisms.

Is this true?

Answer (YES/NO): YES